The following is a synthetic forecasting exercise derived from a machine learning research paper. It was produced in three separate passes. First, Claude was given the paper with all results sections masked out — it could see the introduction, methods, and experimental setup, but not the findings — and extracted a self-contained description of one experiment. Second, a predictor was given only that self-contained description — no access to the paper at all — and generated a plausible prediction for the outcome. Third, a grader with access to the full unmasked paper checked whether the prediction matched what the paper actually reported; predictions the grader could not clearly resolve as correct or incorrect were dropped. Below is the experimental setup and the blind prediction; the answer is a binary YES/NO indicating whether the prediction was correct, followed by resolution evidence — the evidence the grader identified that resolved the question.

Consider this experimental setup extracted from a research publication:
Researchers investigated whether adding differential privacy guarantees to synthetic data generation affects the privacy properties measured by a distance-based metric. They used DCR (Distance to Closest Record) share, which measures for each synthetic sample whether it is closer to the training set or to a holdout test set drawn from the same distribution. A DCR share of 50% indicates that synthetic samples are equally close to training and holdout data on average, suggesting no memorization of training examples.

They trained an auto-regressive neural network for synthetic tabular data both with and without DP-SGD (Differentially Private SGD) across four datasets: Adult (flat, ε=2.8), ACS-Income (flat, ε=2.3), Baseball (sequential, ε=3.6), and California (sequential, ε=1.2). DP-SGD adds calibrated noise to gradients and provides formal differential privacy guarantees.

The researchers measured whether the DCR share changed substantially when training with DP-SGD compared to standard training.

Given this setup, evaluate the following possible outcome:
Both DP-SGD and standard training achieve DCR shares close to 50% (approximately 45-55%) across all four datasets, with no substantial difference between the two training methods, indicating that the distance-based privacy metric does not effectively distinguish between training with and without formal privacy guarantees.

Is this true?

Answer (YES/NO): YES